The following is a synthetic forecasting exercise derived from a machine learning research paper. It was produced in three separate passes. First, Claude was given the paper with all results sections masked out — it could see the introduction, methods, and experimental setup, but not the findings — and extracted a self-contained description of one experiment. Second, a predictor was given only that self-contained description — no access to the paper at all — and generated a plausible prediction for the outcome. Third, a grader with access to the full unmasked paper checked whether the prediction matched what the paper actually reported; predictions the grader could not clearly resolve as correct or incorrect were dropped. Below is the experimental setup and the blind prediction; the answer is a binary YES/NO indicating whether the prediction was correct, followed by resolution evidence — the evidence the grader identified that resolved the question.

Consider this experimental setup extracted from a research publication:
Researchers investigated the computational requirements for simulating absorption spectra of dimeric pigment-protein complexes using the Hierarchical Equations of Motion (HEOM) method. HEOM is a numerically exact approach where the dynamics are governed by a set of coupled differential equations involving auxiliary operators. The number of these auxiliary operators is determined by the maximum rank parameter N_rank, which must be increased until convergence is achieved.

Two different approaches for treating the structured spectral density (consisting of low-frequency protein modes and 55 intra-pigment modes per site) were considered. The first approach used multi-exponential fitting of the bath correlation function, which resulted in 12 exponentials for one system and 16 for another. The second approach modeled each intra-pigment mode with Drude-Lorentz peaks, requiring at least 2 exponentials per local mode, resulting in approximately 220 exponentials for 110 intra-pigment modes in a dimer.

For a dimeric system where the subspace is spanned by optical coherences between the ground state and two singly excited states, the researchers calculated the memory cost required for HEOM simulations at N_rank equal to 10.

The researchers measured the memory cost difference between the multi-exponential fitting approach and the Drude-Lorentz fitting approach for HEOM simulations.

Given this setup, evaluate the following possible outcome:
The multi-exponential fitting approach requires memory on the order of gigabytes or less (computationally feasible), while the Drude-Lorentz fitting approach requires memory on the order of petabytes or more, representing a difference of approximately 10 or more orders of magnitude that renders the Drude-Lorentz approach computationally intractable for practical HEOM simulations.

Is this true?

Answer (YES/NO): YES